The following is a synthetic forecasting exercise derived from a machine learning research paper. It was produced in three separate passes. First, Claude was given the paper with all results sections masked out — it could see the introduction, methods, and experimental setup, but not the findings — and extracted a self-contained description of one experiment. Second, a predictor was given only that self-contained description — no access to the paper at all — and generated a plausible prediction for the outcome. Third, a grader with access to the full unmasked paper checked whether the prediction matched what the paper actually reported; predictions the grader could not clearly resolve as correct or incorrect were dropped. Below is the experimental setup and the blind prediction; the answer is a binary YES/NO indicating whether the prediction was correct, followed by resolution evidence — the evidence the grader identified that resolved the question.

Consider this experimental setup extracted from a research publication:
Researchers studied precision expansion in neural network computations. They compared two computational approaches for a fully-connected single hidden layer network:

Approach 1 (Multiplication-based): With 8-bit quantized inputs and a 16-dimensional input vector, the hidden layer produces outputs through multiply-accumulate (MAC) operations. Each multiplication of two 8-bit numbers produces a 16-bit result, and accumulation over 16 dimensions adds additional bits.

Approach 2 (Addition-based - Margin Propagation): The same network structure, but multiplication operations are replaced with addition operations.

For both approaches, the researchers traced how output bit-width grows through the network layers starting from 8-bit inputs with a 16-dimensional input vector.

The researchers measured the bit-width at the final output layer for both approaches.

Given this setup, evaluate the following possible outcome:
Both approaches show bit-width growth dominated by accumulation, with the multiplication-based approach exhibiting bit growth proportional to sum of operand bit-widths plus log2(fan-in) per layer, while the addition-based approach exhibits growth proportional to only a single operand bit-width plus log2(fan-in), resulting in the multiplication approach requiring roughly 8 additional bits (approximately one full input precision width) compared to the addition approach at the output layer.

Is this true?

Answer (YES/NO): NO